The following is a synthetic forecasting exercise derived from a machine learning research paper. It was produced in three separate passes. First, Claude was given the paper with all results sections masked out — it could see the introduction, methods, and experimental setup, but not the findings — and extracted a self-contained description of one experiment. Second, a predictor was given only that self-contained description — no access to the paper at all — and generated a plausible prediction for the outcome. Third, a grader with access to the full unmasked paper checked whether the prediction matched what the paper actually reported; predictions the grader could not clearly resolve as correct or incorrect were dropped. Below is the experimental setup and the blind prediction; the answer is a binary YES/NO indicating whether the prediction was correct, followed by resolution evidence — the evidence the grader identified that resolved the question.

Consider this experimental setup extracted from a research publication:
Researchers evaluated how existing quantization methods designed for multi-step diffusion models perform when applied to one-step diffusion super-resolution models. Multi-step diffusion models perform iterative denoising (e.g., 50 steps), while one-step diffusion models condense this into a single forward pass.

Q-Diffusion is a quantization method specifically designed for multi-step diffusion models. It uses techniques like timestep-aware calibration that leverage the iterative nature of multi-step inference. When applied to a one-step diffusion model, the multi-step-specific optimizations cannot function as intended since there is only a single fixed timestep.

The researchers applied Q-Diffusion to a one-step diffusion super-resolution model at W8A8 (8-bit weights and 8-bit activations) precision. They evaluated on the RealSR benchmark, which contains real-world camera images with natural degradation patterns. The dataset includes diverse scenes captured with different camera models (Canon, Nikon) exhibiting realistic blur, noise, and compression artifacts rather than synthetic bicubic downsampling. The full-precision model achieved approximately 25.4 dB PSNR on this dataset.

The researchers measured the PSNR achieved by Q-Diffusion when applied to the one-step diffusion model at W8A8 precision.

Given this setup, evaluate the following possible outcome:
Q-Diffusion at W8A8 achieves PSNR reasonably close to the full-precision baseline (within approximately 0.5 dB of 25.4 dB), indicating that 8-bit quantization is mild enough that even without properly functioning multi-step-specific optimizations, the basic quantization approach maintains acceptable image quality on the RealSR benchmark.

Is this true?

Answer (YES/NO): YES